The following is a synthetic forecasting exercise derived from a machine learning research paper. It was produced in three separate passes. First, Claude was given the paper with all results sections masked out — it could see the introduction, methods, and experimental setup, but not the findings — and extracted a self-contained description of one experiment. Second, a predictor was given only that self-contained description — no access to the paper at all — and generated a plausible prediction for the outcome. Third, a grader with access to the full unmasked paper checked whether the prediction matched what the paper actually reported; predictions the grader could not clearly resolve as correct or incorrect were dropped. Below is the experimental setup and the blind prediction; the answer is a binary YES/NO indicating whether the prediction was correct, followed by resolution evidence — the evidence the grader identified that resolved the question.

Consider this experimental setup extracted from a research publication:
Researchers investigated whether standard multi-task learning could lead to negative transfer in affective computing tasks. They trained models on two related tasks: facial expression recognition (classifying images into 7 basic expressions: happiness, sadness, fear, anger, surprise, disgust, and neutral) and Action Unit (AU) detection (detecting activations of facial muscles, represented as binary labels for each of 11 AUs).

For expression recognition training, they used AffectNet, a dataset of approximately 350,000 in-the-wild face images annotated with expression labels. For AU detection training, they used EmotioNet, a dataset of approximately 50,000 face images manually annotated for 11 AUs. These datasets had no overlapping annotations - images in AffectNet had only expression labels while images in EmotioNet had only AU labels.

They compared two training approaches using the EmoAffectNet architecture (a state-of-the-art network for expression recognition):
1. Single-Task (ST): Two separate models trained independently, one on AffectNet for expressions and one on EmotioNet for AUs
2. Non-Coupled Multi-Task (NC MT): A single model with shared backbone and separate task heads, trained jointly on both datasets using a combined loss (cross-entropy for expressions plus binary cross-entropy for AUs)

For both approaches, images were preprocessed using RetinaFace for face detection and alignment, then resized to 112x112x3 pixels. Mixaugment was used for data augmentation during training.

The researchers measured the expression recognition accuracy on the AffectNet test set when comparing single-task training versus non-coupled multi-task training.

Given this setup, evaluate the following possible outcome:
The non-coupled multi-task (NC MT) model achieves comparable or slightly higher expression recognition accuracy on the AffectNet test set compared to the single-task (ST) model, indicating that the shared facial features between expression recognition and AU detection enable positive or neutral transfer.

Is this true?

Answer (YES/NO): NO